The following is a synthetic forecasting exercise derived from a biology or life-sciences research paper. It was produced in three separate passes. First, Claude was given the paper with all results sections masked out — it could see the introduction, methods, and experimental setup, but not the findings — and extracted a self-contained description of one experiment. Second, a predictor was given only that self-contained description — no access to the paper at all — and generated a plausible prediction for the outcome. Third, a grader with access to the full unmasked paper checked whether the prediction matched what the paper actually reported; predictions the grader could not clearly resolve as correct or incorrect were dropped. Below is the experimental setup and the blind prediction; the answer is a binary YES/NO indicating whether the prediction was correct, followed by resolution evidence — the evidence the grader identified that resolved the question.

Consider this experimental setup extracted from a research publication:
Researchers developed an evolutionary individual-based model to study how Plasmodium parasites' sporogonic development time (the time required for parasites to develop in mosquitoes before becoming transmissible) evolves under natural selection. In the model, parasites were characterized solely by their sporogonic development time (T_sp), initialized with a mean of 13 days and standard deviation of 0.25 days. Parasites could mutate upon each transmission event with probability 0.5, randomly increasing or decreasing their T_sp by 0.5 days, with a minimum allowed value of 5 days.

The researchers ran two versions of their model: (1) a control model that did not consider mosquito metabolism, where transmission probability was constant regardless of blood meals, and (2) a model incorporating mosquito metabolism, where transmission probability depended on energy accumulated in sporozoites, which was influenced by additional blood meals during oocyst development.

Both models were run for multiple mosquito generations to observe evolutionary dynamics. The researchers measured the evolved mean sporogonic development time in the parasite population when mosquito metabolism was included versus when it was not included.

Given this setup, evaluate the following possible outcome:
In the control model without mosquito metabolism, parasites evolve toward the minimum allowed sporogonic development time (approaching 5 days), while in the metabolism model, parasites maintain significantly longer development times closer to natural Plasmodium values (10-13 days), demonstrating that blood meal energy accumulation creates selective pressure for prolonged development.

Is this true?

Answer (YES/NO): YES